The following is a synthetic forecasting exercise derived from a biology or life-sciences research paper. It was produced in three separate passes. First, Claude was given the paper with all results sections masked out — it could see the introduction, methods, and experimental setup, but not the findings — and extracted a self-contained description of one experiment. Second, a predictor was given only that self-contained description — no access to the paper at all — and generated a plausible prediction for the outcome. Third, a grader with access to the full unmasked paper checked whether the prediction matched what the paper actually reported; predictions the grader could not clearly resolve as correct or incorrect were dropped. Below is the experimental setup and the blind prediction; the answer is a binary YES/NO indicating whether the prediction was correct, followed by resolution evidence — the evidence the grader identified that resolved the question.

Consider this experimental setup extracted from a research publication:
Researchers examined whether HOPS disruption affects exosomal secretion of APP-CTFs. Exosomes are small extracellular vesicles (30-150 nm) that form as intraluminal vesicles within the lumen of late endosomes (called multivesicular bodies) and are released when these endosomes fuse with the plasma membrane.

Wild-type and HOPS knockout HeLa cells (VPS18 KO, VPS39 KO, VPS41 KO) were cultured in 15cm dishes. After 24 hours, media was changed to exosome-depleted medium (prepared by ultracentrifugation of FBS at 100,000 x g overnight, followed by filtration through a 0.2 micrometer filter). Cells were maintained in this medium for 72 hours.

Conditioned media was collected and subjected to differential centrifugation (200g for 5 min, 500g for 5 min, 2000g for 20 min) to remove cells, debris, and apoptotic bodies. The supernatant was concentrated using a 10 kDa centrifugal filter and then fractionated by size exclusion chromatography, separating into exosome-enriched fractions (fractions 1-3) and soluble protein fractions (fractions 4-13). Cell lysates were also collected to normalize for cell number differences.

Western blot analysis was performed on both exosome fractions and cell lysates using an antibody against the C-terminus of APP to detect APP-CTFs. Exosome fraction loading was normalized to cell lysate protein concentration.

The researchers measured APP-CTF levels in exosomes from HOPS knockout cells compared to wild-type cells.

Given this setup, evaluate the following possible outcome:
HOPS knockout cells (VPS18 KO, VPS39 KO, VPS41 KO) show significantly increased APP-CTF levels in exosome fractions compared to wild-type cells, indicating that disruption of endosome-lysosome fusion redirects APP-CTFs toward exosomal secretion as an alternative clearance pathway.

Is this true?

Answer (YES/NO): YES